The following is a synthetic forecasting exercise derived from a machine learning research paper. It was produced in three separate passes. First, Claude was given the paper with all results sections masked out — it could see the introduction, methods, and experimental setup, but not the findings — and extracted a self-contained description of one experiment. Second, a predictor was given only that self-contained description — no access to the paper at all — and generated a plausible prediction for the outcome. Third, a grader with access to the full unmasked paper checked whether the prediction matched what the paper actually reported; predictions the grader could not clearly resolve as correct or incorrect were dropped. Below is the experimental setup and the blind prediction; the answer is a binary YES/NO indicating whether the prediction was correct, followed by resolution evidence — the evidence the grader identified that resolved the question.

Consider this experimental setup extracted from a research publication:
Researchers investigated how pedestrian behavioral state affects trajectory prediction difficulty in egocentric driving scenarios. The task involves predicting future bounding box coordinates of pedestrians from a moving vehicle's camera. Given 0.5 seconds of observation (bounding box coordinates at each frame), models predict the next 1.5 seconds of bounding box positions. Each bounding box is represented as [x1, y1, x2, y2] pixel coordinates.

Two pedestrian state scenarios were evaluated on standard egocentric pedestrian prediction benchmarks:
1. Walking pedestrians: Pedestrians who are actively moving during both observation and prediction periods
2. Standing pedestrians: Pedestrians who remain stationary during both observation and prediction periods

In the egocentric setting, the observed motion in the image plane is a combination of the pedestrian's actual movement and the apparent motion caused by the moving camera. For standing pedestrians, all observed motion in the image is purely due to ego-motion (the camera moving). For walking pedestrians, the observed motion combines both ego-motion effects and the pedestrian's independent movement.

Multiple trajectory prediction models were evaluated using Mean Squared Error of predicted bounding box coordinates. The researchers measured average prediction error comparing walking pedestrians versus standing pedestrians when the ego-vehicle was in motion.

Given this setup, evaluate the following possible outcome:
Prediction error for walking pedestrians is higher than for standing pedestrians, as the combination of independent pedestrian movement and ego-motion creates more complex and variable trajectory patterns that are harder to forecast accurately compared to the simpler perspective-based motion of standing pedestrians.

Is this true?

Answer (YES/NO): YES